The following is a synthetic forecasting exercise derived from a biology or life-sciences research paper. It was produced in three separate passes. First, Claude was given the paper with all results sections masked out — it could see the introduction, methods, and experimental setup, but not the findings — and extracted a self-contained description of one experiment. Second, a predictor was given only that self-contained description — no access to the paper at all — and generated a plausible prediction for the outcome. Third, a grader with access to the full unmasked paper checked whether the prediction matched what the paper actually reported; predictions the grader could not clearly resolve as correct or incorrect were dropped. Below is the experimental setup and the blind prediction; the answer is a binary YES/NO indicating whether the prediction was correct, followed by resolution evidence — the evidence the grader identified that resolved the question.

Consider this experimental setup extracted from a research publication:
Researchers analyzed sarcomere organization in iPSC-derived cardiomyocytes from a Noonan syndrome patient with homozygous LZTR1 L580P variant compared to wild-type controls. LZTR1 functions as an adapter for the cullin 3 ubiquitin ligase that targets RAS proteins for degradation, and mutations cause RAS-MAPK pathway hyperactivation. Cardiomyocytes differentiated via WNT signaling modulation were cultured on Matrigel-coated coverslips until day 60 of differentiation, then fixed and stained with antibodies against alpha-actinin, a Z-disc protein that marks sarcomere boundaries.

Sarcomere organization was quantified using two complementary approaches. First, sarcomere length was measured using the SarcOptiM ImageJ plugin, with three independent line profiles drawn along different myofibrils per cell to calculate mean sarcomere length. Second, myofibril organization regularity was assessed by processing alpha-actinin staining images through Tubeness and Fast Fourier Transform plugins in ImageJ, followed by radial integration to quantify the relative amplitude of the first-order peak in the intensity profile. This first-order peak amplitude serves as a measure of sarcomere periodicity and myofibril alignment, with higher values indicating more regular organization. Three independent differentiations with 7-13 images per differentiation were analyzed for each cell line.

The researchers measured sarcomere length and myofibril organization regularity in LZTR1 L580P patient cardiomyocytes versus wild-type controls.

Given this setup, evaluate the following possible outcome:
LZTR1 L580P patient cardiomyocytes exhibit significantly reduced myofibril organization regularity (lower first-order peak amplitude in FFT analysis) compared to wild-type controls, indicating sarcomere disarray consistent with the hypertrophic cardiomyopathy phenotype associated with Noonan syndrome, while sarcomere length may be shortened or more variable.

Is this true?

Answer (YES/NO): NO